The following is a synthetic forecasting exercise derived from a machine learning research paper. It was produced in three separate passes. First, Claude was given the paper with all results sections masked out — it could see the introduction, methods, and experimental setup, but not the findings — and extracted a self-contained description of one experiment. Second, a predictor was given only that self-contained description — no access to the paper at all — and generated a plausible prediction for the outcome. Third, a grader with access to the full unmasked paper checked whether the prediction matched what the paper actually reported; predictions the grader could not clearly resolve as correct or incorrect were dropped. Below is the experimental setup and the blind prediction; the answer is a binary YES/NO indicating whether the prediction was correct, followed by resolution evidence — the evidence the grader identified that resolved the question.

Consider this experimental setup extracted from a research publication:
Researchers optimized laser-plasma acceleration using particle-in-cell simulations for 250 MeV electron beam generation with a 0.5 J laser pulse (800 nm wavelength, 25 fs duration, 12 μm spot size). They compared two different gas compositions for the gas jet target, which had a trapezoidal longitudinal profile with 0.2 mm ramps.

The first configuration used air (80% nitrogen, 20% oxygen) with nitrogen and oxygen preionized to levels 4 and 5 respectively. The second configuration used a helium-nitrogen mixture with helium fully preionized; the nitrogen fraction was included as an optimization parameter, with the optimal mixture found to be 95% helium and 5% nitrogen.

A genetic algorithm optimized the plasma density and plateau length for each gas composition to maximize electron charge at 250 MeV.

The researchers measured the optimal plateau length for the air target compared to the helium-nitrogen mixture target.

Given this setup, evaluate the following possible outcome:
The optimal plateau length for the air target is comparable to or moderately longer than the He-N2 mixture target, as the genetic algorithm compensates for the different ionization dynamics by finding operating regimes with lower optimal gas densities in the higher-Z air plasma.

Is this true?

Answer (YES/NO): YES